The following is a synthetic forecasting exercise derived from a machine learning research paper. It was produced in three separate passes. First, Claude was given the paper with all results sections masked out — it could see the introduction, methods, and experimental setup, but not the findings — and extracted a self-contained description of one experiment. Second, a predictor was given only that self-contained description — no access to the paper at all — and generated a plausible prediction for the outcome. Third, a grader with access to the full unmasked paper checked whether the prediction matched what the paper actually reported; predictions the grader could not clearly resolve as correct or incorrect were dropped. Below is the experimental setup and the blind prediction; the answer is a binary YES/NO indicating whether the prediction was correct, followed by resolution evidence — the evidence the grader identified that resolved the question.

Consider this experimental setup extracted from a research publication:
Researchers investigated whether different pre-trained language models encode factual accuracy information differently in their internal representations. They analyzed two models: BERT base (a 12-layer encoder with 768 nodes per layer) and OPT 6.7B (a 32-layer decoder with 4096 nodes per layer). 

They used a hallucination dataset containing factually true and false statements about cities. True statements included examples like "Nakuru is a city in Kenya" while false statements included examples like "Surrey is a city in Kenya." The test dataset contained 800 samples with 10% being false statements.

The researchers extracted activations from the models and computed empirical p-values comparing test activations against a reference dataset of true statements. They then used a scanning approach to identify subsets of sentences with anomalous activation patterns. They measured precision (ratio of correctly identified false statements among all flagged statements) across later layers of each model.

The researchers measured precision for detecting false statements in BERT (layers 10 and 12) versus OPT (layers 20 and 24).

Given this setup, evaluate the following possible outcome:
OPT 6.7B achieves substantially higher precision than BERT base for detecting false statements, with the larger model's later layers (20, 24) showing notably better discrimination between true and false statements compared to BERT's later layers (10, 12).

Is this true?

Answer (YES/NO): YES